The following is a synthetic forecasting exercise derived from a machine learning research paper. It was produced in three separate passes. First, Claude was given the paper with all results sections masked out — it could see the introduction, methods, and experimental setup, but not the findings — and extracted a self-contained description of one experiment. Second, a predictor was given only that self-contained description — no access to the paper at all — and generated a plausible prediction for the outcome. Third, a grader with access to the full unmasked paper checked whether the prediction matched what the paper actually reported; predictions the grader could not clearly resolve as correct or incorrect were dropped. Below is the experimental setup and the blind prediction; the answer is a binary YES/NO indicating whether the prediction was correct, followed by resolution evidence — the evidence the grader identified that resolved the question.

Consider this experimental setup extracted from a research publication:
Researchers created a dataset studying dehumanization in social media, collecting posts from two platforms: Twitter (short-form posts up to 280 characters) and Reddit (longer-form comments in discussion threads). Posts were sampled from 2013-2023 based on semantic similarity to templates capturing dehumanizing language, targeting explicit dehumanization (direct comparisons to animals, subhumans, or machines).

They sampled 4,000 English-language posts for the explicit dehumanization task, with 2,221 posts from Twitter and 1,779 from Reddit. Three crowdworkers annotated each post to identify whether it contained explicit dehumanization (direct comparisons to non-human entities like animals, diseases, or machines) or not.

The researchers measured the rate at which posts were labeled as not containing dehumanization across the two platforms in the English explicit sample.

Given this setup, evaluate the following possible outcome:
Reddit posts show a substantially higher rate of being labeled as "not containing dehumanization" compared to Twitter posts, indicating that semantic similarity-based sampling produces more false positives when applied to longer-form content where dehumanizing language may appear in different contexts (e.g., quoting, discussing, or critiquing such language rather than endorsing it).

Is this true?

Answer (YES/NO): YES